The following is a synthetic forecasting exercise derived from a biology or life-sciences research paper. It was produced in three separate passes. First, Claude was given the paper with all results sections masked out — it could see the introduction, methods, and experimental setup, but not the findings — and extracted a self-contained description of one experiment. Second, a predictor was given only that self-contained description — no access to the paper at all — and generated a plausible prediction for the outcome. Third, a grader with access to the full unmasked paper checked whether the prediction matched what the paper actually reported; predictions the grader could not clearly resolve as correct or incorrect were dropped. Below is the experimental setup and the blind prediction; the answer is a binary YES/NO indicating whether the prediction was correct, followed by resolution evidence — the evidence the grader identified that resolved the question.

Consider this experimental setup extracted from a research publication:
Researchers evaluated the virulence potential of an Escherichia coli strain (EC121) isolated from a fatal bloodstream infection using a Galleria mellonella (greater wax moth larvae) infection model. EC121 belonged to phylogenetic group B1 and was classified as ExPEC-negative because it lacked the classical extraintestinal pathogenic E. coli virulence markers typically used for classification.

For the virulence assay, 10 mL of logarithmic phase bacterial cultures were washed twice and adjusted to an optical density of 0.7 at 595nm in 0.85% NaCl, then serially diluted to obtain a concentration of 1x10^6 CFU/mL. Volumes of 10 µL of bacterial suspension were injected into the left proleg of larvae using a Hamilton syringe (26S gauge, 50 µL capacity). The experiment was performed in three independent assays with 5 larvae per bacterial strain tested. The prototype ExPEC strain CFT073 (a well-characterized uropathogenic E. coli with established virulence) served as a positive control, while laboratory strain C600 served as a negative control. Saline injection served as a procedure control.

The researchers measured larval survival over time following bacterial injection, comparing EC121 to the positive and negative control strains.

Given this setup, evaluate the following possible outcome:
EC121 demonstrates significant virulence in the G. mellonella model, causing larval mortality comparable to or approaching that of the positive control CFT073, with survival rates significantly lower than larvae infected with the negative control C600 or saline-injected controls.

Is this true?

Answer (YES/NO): YES